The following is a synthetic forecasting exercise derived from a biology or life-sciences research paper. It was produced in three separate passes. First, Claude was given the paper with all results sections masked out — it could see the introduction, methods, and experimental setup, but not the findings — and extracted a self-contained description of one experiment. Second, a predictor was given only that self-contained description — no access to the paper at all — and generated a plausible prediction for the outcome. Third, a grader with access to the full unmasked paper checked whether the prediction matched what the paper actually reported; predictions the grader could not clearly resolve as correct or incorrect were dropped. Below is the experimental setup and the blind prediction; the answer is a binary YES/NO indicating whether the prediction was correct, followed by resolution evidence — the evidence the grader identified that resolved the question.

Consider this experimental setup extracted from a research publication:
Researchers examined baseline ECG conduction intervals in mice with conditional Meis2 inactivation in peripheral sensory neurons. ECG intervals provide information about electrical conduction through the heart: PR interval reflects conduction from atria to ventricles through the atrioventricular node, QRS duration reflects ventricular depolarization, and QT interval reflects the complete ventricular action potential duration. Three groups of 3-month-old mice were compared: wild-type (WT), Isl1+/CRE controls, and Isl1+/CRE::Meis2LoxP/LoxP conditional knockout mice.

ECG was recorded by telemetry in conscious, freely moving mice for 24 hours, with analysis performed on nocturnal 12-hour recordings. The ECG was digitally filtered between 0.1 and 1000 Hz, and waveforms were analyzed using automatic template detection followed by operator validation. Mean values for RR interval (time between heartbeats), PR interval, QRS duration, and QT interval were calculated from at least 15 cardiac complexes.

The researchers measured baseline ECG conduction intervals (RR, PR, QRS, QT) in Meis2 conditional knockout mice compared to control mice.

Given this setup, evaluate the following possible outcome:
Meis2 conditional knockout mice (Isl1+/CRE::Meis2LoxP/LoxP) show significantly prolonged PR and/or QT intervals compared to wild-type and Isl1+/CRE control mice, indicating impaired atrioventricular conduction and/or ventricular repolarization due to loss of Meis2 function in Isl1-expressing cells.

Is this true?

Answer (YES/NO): NO